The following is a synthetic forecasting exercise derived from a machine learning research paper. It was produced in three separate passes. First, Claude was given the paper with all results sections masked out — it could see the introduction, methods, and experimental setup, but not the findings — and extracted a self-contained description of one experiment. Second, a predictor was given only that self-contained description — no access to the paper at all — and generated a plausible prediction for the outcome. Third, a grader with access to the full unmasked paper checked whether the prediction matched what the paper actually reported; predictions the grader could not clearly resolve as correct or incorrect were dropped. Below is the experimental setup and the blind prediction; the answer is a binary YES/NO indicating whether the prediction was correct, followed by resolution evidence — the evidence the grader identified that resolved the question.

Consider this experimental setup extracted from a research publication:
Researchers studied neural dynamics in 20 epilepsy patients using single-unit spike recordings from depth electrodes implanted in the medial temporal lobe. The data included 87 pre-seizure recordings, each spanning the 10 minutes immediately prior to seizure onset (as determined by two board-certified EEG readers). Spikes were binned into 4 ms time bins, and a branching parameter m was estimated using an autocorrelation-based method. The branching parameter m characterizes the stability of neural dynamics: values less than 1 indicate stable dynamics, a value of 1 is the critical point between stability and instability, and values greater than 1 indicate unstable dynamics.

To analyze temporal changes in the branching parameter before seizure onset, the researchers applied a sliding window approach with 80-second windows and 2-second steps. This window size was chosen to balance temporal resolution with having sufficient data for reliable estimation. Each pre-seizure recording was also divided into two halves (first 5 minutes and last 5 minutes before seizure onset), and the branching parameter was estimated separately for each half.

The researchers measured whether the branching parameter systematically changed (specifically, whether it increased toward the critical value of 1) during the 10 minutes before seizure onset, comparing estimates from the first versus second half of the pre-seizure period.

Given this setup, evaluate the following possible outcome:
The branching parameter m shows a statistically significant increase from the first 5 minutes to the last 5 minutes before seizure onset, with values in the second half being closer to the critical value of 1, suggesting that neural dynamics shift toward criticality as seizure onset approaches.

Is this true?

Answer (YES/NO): NO